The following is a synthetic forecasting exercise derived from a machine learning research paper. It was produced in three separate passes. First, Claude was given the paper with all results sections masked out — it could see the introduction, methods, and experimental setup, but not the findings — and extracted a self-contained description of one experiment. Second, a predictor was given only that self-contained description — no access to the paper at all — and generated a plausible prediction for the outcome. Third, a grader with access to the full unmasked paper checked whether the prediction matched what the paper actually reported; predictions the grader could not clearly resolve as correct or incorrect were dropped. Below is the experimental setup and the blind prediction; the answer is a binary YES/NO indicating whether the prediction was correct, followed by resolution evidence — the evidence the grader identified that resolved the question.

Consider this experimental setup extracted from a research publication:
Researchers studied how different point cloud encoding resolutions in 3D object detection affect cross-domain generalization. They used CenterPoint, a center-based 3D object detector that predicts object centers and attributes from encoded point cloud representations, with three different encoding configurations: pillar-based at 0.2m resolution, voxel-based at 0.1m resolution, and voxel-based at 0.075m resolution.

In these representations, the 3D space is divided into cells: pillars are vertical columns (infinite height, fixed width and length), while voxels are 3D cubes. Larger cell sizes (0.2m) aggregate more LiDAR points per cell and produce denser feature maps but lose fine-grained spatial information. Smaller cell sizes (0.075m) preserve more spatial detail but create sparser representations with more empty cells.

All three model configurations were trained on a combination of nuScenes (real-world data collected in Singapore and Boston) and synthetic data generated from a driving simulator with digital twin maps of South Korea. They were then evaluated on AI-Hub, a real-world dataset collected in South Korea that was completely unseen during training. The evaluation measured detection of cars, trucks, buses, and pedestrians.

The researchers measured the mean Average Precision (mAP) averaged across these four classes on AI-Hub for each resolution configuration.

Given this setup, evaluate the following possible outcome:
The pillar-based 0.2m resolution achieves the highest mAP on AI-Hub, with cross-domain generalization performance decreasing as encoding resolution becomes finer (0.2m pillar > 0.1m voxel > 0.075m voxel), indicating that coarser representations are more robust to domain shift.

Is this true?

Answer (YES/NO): NO